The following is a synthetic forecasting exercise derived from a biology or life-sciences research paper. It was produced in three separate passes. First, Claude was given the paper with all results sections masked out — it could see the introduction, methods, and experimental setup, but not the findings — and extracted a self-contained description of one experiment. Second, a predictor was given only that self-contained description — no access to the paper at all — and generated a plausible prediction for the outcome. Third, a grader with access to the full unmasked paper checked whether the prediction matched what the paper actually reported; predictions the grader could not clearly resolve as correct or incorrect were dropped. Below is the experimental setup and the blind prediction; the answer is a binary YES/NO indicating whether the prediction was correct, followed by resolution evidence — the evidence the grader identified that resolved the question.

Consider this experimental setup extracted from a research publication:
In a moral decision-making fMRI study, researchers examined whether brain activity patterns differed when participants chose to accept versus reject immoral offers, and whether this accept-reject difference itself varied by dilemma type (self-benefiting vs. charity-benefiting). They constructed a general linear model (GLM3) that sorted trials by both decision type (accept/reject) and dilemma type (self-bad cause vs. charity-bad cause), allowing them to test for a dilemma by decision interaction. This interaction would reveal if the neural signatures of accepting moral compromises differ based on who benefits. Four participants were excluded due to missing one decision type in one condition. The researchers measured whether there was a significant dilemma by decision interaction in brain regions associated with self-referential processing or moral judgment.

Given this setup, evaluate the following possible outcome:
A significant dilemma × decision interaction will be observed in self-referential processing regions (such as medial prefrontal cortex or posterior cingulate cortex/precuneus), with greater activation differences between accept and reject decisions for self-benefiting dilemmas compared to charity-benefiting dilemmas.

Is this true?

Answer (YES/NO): NO